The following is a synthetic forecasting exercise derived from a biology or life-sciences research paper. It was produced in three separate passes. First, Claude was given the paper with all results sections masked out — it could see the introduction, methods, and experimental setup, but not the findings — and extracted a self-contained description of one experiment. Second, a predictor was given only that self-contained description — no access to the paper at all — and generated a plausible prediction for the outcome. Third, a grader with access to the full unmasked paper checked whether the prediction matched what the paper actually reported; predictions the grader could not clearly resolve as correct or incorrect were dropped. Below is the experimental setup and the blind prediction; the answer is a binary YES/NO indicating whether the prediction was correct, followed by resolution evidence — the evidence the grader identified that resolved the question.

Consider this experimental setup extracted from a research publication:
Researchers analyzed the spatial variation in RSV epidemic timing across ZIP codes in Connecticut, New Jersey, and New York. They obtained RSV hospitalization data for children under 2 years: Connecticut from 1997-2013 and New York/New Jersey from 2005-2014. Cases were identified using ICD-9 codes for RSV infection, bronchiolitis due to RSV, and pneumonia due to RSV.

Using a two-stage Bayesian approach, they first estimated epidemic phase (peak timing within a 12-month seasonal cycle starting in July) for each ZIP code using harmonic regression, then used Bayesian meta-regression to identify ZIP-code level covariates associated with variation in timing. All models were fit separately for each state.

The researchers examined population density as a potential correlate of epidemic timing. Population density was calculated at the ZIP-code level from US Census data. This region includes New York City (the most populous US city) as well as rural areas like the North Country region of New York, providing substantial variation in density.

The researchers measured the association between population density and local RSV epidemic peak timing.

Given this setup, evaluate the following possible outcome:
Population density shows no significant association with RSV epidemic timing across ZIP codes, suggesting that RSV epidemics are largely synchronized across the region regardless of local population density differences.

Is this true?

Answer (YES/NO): NO